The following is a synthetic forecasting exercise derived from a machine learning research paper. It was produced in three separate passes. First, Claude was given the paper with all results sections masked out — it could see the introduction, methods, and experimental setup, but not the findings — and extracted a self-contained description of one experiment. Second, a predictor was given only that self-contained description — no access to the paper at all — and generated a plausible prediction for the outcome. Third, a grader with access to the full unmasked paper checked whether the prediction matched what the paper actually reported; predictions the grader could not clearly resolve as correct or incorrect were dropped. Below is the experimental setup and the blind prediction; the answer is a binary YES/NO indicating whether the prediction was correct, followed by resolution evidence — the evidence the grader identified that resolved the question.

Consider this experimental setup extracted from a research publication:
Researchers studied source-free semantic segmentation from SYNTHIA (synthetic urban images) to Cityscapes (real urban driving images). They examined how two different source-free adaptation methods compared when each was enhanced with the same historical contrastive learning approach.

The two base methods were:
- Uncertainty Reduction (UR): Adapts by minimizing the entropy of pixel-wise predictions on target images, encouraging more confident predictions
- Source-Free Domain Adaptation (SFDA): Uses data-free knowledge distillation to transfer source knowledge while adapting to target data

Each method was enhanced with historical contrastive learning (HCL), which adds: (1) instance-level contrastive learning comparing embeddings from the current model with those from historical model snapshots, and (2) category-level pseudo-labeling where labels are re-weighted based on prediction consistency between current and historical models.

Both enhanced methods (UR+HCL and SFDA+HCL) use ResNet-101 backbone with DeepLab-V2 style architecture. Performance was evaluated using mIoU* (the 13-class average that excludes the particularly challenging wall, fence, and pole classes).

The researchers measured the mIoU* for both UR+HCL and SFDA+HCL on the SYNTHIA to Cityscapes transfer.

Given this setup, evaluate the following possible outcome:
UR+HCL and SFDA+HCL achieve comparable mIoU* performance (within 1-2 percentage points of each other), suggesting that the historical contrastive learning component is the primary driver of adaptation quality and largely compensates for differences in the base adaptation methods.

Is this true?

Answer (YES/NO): YES